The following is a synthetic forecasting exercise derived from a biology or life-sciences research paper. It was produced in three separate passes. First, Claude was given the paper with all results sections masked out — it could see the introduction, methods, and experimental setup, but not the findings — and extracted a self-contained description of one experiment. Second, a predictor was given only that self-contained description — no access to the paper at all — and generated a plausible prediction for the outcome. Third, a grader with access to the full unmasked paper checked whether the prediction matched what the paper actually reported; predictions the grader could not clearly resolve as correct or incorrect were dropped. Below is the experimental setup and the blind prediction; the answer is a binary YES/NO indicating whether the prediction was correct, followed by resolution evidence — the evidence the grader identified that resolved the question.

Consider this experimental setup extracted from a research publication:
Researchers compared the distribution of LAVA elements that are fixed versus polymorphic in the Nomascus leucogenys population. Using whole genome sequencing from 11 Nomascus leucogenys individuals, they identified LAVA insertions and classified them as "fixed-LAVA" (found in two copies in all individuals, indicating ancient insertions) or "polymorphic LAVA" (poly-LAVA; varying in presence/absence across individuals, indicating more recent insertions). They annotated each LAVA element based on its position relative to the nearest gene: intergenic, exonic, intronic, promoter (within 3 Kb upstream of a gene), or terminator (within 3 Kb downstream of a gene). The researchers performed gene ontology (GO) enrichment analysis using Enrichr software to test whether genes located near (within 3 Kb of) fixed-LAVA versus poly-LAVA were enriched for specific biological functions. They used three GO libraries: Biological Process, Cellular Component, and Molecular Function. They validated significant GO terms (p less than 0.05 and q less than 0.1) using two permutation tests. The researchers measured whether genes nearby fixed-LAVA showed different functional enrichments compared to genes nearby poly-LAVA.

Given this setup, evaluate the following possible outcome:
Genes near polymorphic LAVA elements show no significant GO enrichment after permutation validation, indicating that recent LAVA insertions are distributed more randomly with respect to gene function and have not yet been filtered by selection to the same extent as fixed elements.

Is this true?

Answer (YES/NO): YES